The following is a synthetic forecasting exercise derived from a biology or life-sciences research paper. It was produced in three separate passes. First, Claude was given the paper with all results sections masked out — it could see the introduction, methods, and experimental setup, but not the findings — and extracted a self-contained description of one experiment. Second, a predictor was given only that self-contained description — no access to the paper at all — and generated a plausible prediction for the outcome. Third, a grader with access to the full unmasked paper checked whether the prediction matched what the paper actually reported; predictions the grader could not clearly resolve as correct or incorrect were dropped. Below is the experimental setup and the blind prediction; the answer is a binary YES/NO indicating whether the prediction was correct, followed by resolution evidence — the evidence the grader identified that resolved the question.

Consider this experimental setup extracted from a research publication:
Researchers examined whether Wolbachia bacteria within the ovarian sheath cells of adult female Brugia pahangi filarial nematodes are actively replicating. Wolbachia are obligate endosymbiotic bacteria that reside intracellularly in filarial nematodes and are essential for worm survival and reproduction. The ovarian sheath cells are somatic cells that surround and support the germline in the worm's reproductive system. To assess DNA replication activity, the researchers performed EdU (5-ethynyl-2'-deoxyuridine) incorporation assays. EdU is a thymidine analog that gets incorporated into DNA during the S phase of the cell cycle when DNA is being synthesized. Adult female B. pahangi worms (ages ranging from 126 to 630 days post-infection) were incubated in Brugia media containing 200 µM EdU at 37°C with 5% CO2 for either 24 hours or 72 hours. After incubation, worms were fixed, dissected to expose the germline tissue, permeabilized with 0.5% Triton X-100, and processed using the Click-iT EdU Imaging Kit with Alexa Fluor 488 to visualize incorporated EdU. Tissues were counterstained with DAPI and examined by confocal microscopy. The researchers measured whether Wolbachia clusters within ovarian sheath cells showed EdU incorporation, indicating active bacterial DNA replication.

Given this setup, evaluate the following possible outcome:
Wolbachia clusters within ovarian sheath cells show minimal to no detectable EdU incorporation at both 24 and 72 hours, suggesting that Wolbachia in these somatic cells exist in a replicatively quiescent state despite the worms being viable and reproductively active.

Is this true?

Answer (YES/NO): YES